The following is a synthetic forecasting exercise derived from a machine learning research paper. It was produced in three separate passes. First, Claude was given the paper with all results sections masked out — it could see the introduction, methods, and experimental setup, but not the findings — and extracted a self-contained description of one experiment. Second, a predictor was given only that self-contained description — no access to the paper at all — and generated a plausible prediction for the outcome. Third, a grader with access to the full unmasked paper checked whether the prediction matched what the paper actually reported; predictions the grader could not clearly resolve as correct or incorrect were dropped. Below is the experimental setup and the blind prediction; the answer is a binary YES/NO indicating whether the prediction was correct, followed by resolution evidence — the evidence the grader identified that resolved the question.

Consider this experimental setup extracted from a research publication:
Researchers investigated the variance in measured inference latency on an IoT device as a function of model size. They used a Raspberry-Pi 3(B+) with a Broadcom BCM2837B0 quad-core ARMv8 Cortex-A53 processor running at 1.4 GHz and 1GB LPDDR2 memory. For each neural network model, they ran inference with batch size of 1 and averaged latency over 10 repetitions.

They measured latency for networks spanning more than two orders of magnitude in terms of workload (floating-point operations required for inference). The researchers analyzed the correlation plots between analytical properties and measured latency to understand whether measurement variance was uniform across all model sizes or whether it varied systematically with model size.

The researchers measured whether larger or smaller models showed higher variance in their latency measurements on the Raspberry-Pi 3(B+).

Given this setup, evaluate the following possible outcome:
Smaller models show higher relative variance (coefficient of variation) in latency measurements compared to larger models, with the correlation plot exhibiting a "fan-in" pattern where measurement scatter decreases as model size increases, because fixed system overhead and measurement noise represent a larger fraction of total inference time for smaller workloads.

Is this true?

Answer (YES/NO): NO